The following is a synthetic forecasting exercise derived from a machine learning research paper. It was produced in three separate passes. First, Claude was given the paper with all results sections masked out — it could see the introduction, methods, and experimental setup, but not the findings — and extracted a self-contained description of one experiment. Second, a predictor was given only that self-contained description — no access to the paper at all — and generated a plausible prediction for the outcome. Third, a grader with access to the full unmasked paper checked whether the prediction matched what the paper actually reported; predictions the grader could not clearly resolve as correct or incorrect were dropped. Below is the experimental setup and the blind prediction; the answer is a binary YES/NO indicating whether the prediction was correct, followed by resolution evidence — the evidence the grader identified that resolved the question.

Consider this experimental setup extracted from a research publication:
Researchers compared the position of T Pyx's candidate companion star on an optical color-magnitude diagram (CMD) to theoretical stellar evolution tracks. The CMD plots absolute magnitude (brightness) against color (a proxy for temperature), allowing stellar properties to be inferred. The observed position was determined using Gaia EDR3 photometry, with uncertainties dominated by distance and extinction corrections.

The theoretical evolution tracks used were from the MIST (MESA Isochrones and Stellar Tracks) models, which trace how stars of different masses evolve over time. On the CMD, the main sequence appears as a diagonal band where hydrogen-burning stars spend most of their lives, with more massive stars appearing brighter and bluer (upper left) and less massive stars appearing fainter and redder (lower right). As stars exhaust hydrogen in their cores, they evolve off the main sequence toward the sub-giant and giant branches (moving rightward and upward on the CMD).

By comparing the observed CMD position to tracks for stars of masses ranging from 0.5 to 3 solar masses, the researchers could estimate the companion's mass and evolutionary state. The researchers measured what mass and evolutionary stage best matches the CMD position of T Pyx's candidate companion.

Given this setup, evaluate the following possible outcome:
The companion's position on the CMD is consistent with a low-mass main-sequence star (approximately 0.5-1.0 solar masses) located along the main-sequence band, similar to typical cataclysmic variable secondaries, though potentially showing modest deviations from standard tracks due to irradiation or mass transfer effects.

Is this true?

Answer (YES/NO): NO